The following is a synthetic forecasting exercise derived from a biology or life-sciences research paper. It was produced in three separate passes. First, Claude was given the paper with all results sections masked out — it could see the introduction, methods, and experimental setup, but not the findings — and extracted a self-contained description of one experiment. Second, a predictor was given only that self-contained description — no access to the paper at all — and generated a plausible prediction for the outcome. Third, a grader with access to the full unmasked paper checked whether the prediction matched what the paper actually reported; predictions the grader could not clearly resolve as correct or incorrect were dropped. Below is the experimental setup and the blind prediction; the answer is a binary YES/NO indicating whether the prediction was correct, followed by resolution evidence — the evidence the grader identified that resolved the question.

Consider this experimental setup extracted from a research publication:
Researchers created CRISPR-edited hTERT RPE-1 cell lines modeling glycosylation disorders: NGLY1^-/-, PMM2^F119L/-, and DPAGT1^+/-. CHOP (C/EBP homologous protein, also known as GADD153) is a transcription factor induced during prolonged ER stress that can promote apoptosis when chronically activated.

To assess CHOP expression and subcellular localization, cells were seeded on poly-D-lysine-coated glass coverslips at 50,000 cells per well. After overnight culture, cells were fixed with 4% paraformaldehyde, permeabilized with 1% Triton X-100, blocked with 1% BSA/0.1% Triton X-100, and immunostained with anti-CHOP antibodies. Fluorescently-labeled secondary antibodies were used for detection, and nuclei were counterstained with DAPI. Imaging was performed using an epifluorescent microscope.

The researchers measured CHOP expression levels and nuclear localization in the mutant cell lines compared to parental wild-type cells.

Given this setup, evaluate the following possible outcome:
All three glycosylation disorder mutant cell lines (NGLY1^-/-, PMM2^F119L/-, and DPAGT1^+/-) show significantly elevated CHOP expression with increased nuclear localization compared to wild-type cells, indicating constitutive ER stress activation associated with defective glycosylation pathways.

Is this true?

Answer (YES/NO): NO